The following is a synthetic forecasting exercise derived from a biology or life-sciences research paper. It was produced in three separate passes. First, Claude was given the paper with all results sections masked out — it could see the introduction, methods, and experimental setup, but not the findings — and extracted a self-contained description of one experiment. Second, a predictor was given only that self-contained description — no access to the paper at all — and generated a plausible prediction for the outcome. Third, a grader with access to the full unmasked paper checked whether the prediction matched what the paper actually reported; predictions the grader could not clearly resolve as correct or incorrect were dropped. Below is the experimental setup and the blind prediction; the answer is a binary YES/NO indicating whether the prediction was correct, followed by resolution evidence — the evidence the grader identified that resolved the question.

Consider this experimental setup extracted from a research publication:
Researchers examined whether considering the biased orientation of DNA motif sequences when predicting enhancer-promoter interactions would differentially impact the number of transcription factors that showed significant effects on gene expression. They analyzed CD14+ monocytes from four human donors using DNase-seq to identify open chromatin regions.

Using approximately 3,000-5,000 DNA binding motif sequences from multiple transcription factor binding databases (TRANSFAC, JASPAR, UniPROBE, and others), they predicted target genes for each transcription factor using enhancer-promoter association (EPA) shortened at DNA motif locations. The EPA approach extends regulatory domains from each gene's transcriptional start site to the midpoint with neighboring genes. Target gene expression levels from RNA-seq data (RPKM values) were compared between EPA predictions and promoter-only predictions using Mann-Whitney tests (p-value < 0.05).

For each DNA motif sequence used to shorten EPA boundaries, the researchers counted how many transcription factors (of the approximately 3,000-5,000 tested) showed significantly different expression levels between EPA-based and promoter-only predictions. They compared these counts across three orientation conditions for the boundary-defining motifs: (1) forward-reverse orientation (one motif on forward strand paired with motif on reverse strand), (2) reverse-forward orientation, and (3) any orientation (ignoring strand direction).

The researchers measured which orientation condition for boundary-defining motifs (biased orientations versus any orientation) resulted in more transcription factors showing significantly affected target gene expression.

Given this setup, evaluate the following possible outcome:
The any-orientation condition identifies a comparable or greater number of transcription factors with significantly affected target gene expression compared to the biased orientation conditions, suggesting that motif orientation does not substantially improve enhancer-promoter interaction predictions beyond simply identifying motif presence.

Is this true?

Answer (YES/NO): NO